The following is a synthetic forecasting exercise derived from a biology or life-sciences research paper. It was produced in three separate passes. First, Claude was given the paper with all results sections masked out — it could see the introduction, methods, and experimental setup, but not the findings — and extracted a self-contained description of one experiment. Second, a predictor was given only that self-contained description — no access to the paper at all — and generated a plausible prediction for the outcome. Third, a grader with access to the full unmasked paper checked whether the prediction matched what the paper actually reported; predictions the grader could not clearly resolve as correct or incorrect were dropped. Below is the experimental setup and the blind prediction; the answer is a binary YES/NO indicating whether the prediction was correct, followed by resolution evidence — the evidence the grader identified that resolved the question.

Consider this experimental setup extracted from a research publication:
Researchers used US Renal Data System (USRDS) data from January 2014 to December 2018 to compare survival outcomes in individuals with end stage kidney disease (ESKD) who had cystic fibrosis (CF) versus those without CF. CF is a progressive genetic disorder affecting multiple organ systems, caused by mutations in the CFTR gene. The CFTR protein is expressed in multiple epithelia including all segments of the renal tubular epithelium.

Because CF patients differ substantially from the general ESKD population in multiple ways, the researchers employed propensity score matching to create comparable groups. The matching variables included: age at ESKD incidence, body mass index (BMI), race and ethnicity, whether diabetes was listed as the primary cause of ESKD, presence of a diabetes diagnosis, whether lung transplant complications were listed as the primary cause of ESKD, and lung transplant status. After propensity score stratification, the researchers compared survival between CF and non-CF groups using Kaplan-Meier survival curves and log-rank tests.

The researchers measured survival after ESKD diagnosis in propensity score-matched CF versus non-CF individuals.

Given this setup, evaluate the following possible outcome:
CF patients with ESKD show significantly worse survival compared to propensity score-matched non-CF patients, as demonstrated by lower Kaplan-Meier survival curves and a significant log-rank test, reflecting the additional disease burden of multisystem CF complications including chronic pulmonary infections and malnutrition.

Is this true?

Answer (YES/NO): NO